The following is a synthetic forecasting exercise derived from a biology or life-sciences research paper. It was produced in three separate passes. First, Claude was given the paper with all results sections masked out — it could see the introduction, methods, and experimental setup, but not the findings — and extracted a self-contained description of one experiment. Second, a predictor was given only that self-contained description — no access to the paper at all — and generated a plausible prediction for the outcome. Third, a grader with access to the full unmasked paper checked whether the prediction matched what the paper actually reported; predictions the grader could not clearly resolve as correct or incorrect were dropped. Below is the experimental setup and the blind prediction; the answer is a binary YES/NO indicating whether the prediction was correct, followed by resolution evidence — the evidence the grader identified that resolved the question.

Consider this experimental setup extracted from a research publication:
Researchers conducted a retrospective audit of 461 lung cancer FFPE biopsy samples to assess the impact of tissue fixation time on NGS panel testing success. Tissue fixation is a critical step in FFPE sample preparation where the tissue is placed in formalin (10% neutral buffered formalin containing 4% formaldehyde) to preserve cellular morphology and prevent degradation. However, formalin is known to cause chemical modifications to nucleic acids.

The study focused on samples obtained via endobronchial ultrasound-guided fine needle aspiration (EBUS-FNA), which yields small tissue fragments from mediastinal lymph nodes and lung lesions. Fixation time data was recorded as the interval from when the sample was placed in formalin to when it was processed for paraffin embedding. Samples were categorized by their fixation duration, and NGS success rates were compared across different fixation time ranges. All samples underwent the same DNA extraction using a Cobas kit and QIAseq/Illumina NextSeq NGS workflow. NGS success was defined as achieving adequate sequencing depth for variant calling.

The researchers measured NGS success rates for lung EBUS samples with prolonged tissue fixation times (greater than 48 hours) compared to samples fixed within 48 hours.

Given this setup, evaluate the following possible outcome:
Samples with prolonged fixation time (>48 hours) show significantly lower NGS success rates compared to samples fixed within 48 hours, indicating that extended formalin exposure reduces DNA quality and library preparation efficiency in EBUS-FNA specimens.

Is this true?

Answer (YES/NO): YES